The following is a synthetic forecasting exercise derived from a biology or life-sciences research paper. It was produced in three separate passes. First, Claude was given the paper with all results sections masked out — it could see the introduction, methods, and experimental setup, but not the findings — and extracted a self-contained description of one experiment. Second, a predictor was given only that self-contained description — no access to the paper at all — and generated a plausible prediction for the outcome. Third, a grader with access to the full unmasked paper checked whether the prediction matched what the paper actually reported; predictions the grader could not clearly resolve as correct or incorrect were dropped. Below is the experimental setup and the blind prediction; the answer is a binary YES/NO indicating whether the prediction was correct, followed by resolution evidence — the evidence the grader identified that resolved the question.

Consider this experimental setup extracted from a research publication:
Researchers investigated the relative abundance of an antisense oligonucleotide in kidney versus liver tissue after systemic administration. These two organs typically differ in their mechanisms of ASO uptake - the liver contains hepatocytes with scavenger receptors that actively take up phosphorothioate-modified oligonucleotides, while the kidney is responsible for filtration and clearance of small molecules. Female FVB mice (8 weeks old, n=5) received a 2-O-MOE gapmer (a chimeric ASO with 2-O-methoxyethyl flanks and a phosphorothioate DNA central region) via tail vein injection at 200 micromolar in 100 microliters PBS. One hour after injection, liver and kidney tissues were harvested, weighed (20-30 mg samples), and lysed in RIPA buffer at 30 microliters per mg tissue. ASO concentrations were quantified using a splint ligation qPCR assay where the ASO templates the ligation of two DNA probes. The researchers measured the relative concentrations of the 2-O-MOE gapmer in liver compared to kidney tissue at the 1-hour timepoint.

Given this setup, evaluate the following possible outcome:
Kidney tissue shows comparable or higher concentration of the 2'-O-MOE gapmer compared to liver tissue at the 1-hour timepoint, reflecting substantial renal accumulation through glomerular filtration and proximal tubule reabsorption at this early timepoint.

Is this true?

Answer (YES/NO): YES